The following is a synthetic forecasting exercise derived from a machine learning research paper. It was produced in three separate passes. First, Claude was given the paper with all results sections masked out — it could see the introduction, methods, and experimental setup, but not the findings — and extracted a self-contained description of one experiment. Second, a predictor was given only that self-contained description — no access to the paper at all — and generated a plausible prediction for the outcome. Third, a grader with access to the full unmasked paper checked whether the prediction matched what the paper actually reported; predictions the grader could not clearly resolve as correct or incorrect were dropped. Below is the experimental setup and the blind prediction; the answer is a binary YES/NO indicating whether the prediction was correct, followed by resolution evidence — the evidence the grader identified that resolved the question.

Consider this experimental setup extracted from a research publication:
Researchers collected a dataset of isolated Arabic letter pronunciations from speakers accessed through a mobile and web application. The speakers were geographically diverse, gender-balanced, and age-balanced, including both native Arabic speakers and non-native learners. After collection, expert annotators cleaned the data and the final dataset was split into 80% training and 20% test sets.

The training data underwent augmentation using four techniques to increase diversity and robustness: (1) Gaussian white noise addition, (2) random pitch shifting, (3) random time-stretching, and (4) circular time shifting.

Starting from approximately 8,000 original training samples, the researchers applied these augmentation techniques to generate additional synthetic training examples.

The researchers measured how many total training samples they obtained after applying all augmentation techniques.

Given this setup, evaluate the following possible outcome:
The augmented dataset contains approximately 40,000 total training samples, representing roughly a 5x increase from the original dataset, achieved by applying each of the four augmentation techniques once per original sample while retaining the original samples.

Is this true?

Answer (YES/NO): NO